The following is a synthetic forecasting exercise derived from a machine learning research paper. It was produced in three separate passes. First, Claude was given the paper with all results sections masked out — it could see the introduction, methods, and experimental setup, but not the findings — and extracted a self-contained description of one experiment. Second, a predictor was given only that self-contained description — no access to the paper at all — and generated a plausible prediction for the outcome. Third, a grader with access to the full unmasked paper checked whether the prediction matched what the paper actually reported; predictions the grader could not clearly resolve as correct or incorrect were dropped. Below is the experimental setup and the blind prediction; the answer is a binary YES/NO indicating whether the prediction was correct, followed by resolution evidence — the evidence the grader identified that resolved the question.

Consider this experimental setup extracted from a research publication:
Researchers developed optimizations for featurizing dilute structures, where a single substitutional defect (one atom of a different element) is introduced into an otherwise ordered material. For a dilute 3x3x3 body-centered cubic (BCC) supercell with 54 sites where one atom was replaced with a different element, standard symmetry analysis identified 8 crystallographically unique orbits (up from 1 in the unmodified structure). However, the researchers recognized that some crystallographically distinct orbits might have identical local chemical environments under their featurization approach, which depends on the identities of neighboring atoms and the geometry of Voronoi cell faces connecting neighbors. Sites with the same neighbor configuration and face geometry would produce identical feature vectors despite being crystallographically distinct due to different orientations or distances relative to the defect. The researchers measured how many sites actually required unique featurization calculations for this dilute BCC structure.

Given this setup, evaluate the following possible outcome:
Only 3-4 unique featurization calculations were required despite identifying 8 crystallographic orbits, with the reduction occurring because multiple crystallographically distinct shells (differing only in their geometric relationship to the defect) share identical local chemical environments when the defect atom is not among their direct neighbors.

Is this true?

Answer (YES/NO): YES